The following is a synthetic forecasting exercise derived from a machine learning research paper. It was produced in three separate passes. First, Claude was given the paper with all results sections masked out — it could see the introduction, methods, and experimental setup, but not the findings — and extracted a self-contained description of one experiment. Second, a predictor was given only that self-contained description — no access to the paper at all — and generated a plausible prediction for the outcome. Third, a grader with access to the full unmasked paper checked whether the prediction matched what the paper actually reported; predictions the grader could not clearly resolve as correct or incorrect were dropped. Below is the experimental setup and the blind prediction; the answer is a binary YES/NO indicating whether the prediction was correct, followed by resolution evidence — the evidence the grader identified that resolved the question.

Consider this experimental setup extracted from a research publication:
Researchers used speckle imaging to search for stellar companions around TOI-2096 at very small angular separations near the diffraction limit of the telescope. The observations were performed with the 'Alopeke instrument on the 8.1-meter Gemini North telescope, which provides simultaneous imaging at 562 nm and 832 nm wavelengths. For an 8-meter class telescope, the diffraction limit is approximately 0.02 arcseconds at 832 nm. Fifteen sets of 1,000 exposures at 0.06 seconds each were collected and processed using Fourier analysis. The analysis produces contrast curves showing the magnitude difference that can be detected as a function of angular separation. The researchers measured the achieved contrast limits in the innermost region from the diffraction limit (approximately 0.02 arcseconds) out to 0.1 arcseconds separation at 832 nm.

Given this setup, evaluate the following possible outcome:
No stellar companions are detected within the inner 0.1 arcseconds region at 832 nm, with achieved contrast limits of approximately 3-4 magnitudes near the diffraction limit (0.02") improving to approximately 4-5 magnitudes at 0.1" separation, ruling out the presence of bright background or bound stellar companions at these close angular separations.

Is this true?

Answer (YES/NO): YES